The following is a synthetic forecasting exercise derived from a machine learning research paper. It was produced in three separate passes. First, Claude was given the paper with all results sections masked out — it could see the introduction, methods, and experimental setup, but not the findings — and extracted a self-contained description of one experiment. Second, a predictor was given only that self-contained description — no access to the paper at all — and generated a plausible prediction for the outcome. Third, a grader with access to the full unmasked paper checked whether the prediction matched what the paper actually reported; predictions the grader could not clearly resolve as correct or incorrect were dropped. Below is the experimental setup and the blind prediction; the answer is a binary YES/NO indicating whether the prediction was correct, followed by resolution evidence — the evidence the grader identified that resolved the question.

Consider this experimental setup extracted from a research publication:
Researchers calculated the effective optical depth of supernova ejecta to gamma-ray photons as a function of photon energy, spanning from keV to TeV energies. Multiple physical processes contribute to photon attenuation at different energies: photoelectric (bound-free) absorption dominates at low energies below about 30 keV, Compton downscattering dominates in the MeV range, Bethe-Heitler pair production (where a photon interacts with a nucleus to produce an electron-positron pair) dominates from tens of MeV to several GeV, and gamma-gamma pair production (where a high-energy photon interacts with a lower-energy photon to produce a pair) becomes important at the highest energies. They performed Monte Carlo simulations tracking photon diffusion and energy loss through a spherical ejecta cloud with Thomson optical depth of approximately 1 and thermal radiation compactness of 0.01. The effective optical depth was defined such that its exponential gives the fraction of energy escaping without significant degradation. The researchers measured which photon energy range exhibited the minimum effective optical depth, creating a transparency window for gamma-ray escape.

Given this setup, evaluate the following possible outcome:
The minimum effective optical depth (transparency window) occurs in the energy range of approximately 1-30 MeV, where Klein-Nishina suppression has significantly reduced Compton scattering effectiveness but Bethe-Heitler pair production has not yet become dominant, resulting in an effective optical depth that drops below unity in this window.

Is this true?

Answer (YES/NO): NO